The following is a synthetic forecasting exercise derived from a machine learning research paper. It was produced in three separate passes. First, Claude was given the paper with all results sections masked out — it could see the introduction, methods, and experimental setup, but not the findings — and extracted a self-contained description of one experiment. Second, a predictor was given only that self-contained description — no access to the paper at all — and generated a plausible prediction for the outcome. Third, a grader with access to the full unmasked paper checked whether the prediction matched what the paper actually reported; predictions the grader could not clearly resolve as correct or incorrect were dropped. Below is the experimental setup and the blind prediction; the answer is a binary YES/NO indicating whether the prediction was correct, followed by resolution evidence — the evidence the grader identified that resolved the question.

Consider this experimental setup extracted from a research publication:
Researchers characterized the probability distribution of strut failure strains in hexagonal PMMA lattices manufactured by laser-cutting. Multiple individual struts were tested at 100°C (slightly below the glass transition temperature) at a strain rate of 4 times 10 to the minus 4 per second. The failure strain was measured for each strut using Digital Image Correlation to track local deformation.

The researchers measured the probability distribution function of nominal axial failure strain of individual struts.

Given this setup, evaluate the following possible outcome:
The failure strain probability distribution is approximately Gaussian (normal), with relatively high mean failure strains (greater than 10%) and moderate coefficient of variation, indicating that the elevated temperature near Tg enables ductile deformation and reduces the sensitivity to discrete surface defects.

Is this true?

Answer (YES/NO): YES